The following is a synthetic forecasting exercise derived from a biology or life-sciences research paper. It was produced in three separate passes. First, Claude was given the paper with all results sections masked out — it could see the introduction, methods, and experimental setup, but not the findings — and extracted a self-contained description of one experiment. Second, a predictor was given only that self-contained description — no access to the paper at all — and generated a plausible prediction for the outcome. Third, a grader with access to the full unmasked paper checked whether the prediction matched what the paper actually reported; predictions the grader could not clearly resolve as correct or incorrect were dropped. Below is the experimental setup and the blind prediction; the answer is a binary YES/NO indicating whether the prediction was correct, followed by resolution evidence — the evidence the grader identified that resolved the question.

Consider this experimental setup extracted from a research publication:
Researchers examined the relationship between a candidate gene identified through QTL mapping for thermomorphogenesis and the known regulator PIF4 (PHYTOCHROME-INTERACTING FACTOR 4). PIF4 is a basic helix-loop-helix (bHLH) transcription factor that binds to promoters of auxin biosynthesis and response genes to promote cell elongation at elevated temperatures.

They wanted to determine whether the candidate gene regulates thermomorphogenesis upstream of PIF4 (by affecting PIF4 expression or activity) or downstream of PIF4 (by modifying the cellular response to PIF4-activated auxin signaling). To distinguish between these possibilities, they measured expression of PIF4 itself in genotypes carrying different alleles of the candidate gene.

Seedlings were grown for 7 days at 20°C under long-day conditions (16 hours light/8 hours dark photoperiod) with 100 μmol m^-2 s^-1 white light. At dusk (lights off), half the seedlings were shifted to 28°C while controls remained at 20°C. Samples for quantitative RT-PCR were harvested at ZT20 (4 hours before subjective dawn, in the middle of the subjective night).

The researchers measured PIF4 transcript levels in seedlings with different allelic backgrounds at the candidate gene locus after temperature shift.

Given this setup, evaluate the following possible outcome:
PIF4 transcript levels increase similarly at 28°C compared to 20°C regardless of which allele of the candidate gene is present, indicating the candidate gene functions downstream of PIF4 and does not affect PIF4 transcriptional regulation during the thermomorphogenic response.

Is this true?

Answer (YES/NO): NO